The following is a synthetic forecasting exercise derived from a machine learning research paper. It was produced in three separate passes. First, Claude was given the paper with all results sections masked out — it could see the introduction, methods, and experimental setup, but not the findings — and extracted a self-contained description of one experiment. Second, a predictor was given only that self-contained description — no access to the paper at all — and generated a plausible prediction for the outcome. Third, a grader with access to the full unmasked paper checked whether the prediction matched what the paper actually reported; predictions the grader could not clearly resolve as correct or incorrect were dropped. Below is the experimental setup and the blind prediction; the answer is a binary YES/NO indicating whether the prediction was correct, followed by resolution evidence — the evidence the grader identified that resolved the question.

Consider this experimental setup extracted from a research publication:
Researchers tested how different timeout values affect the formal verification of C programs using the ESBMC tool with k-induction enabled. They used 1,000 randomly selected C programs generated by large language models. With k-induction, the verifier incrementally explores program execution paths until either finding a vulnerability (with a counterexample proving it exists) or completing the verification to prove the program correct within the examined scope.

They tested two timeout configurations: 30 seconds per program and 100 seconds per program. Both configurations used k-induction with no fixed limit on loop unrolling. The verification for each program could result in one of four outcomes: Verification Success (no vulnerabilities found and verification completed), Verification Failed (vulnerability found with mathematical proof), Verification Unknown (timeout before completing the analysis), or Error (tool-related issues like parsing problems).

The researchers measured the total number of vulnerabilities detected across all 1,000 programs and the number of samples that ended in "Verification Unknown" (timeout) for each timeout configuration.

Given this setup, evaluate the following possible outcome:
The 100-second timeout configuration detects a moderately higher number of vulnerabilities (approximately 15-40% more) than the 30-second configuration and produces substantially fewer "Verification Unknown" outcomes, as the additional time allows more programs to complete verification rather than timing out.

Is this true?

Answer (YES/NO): NO